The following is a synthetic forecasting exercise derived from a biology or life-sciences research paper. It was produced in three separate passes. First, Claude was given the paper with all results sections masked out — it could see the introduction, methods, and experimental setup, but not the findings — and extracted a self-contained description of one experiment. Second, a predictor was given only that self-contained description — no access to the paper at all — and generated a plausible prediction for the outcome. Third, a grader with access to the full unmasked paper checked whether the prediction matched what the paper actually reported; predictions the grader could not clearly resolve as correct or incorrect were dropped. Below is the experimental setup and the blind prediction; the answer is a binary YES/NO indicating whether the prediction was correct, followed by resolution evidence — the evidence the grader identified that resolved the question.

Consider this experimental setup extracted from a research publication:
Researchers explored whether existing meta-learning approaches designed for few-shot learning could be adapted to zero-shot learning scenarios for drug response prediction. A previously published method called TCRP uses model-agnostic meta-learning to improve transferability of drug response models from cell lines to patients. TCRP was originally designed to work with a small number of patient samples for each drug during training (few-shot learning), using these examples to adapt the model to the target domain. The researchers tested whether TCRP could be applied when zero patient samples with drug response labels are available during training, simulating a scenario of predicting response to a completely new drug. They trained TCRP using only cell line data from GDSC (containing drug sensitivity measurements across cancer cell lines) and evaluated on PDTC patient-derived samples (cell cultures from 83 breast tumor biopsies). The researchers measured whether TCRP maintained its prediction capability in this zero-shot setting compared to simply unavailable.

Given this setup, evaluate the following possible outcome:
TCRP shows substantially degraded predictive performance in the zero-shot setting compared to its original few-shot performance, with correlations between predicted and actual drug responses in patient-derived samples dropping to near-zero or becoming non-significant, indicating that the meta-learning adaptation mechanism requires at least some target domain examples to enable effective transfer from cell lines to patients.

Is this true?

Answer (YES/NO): NO